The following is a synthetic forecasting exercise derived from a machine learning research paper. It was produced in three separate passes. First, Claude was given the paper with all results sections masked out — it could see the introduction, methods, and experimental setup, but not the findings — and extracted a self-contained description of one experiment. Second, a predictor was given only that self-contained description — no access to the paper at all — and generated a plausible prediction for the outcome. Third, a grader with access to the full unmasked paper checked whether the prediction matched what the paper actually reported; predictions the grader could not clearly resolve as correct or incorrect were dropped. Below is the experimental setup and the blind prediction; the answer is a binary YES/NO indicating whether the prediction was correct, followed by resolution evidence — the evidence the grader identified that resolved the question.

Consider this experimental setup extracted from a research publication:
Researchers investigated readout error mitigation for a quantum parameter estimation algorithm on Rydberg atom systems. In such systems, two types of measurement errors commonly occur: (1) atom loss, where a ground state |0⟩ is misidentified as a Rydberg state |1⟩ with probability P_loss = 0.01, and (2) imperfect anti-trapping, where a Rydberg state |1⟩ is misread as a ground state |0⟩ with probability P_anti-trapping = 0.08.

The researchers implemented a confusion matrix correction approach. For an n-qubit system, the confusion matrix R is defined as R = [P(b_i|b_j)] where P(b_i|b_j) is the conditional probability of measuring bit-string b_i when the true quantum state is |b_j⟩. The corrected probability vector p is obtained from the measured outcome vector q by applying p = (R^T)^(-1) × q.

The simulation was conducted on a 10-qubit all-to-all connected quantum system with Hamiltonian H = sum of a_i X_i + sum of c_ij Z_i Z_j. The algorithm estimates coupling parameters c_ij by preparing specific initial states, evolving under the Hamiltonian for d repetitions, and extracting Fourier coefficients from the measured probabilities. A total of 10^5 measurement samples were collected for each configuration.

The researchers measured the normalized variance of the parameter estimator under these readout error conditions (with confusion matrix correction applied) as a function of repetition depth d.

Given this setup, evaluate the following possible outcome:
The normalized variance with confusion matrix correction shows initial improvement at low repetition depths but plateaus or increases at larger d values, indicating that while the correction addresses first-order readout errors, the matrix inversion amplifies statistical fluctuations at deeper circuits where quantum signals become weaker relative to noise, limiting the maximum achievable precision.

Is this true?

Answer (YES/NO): NO